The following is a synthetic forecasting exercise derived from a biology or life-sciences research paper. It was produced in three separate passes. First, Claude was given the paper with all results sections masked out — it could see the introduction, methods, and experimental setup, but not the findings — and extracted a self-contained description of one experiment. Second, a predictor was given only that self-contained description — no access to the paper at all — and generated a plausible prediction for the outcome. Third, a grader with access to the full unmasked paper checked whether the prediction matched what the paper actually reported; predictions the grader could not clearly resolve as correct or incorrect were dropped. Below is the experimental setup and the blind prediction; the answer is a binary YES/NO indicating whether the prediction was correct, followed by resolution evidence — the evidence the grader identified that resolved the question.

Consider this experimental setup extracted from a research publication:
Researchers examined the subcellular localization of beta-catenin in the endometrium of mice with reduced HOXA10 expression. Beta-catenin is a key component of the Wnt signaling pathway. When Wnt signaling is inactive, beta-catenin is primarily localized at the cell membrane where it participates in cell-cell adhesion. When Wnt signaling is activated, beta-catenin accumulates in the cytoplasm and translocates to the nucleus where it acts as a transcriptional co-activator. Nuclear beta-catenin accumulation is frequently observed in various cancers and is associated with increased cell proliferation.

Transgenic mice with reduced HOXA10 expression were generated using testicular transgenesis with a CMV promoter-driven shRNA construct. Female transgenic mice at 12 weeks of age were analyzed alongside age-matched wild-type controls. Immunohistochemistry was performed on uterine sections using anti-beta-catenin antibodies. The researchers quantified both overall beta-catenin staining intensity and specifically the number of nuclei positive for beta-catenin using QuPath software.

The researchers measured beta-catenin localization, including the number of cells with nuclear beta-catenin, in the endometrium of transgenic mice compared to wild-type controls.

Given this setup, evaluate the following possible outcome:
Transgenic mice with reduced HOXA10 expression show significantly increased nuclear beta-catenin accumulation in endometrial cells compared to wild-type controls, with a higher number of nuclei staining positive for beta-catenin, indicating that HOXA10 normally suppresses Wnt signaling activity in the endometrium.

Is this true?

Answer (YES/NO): YES